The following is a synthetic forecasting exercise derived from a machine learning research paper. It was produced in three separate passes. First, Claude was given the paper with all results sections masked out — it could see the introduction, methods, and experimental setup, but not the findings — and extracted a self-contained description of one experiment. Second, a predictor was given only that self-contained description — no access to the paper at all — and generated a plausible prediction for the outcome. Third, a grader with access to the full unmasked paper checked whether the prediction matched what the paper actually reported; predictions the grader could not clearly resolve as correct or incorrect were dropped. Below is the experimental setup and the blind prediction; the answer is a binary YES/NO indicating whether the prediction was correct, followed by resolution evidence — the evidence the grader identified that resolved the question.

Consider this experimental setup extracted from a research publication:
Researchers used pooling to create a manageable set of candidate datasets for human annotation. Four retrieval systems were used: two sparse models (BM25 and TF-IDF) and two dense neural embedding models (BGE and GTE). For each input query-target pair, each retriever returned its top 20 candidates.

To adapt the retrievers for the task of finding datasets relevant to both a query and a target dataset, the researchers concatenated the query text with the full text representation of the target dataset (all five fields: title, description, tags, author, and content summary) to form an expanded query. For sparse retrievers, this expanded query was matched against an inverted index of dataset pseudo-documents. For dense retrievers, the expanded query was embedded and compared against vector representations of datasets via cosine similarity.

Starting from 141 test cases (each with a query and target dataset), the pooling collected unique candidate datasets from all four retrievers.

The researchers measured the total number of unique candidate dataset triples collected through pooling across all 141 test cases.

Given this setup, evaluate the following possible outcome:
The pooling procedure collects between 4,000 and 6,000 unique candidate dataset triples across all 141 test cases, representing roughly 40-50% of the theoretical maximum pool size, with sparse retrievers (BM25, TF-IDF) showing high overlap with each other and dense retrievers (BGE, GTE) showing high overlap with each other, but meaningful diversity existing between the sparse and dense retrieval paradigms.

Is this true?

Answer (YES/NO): NO